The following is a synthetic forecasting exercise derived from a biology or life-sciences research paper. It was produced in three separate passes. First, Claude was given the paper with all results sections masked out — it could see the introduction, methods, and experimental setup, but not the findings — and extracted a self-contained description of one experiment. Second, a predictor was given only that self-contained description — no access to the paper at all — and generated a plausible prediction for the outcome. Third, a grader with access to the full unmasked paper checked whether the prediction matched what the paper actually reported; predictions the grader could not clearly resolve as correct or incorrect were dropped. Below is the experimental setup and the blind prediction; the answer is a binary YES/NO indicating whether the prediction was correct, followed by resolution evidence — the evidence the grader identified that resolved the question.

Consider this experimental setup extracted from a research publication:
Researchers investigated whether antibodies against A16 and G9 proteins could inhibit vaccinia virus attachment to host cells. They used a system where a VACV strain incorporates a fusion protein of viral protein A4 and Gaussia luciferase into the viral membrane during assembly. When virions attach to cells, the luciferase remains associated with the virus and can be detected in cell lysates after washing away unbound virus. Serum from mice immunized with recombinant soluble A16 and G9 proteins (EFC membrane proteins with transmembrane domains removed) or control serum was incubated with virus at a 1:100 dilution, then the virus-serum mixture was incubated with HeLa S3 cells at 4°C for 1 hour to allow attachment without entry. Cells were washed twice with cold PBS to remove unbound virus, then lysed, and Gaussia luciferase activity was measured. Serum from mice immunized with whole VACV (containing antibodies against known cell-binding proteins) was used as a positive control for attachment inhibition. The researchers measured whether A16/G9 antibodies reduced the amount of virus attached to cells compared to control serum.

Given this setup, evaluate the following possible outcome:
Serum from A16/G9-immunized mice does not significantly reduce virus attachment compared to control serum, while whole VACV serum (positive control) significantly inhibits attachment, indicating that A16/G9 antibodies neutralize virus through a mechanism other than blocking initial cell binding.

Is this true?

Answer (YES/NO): NO